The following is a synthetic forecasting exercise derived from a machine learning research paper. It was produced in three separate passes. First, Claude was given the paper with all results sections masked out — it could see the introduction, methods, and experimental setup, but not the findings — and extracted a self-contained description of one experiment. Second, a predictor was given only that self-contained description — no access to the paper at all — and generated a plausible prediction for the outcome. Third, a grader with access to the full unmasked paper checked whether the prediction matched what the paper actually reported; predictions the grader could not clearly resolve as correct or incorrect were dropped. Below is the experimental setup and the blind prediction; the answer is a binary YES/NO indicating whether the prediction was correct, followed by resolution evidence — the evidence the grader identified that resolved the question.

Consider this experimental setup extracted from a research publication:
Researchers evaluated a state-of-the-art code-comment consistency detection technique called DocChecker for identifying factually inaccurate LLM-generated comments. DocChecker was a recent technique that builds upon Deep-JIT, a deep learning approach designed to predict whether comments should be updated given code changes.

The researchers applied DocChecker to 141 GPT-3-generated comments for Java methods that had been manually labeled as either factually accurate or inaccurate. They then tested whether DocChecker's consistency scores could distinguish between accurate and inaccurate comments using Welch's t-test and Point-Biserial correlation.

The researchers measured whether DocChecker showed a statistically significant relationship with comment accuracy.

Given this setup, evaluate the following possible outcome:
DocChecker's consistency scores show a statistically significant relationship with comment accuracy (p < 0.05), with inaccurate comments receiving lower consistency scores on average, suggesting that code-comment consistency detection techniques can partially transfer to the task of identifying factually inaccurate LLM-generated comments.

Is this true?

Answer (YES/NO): NO